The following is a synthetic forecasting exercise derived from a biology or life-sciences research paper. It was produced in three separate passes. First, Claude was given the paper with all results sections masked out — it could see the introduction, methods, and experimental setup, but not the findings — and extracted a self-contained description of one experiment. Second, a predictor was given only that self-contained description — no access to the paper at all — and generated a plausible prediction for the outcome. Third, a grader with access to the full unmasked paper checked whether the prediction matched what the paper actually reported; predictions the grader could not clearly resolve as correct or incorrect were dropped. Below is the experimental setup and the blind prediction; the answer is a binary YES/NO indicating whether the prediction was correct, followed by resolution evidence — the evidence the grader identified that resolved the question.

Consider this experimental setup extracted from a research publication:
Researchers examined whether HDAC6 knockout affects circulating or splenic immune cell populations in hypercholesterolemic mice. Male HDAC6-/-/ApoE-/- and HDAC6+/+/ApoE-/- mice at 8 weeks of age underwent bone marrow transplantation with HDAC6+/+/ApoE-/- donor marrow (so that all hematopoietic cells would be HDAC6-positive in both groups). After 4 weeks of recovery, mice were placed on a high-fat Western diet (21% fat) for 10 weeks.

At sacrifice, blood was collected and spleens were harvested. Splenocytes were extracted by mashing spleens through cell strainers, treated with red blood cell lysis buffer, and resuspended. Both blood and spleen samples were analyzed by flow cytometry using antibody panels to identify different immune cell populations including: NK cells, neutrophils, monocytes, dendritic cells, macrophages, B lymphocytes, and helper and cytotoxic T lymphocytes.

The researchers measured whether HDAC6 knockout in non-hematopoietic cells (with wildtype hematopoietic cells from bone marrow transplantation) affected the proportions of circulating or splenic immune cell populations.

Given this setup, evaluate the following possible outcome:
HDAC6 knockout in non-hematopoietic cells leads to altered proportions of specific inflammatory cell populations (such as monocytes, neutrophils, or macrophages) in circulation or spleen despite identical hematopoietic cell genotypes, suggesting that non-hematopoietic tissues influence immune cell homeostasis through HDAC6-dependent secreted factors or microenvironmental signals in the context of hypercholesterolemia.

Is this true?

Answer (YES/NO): NO